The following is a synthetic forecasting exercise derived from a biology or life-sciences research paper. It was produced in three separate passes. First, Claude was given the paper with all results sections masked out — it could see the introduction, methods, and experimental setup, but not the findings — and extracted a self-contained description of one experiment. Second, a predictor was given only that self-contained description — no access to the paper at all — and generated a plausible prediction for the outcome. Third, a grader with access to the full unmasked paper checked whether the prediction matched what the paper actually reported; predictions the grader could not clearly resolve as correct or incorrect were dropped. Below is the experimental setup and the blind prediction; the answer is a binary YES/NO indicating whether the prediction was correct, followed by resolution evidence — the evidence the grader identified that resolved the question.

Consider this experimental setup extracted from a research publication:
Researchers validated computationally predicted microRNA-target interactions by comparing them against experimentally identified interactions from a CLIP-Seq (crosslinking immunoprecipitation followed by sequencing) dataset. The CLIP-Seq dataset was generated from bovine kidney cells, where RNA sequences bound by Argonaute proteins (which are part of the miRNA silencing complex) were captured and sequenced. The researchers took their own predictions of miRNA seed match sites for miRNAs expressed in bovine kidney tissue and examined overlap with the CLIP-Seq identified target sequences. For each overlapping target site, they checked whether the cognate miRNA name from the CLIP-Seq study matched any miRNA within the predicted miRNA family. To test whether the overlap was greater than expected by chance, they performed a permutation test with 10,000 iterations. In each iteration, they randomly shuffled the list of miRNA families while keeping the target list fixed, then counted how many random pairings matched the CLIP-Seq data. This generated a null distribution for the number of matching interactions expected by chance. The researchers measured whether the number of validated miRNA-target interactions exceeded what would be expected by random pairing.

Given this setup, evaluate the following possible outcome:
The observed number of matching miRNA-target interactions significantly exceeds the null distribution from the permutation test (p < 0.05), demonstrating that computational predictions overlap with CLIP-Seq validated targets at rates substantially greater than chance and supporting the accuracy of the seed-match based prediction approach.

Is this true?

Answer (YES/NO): YES